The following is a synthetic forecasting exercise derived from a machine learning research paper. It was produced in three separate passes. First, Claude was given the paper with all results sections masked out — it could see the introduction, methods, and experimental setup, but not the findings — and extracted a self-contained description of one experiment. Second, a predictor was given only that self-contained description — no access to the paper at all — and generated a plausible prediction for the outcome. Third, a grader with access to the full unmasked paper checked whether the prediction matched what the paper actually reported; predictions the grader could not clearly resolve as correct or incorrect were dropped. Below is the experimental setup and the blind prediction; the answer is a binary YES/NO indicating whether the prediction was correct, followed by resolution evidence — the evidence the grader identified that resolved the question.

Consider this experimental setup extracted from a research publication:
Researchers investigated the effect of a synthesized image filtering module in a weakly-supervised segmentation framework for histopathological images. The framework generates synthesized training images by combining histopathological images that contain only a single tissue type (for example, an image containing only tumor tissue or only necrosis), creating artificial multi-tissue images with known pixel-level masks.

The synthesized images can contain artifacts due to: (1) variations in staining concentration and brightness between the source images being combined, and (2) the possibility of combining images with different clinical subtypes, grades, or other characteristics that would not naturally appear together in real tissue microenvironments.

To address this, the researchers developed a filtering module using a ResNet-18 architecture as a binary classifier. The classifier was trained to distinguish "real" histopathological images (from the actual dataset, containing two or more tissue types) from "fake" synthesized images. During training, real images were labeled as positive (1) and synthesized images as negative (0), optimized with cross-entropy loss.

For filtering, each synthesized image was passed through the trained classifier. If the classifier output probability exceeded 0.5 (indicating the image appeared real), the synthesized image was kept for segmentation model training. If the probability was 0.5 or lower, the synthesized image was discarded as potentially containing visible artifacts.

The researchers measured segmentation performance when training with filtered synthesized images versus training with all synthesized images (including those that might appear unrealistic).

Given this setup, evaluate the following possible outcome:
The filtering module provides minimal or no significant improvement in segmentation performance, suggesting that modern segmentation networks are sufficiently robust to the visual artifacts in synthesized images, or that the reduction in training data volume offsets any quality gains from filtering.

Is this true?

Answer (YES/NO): NO